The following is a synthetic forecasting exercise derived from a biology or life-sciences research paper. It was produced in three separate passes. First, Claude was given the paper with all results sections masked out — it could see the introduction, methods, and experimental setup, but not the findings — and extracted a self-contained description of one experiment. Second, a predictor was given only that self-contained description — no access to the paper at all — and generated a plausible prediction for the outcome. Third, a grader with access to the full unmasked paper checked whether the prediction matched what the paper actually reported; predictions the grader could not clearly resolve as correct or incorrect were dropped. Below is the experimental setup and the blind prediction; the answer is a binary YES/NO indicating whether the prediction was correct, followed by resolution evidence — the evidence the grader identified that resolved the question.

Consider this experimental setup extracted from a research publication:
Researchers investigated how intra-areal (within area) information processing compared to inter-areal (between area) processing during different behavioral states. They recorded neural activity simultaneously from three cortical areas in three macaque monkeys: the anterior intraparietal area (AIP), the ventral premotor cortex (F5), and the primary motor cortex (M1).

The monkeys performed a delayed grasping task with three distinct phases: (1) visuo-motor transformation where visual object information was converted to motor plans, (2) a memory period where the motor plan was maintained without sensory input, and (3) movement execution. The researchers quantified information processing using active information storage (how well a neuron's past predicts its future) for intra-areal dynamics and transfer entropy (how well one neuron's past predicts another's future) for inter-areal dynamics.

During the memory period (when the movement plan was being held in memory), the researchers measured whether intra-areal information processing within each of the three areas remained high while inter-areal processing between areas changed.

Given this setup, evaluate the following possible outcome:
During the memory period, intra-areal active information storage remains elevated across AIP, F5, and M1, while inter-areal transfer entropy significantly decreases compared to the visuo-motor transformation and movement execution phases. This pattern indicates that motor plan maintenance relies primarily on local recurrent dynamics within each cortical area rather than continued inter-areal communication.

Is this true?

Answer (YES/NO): YES